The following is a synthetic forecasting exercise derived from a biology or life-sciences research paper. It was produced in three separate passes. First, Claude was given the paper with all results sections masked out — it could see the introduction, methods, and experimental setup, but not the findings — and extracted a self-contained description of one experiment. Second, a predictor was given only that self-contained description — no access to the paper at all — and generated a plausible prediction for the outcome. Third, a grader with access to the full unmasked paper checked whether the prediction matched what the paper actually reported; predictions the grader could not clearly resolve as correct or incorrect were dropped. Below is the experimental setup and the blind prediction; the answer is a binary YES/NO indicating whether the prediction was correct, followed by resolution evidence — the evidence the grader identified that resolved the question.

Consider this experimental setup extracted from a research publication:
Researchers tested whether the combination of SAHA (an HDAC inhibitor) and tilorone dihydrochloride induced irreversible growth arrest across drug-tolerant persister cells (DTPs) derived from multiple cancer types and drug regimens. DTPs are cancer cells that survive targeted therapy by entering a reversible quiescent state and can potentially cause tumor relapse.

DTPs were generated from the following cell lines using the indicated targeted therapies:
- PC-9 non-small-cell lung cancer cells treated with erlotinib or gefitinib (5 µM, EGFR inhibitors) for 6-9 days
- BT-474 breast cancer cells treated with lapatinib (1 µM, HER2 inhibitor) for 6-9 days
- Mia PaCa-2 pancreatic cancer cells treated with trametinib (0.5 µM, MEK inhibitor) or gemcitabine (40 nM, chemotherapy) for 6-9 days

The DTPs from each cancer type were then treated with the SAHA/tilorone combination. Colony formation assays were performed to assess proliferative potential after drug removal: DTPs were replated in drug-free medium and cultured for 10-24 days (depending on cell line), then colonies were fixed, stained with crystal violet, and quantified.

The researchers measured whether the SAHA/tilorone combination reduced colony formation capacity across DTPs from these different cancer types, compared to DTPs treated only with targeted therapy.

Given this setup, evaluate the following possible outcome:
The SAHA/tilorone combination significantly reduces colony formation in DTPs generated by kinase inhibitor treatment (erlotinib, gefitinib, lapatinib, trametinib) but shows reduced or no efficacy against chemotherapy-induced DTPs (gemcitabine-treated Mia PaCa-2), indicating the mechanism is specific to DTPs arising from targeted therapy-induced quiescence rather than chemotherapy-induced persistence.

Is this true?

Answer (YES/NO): NO